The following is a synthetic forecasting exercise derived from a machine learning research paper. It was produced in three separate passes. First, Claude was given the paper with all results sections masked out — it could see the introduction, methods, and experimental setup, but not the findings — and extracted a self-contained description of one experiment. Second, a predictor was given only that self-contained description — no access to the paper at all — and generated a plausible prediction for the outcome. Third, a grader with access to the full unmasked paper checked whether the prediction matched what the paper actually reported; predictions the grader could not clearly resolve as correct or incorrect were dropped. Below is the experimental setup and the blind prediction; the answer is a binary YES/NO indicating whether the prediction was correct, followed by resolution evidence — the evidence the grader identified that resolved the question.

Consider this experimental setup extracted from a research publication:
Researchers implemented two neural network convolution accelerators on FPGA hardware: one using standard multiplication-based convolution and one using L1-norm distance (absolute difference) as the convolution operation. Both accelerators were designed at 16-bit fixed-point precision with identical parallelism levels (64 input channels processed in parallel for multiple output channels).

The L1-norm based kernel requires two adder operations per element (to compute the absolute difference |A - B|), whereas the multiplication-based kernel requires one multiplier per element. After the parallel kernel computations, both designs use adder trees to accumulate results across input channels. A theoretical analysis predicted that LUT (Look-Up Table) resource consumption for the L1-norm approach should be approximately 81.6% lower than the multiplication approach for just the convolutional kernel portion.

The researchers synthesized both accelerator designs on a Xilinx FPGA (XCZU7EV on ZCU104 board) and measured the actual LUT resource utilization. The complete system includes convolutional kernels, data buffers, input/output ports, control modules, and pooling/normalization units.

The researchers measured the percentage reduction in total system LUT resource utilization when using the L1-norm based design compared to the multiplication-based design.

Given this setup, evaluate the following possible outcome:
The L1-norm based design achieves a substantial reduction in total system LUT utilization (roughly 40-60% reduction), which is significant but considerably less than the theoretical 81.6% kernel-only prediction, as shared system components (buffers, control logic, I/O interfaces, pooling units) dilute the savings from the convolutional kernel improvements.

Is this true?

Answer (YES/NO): NO